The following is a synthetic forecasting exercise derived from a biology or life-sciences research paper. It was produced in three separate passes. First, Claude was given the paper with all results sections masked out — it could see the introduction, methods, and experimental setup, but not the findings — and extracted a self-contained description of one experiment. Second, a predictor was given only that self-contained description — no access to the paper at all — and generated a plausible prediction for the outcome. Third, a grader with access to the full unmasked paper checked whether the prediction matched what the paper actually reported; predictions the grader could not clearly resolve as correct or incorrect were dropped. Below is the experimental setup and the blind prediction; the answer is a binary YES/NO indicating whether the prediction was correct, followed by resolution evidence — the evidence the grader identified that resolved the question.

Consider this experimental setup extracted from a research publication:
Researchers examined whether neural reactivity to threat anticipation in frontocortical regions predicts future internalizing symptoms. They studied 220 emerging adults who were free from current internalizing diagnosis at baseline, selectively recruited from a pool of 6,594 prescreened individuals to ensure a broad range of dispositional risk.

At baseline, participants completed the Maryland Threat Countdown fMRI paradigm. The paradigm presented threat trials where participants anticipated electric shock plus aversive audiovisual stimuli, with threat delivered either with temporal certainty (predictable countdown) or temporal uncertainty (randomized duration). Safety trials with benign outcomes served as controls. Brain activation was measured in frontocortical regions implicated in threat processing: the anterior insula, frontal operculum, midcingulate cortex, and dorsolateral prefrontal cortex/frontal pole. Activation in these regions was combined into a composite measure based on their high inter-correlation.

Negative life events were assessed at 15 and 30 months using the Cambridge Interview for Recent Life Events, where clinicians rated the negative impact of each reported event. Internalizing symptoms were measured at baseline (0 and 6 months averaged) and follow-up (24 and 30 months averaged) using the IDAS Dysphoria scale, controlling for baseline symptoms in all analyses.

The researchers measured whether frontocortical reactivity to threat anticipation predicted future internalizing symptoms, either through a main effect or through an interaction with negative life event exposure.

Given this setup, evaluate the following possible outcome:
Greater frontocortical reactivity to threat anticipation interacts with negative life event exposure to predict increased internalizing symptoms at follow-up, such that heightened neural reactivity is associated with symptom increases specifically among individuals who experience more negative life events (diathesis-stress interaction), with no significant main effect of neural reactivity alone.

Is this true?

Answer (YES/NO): NO